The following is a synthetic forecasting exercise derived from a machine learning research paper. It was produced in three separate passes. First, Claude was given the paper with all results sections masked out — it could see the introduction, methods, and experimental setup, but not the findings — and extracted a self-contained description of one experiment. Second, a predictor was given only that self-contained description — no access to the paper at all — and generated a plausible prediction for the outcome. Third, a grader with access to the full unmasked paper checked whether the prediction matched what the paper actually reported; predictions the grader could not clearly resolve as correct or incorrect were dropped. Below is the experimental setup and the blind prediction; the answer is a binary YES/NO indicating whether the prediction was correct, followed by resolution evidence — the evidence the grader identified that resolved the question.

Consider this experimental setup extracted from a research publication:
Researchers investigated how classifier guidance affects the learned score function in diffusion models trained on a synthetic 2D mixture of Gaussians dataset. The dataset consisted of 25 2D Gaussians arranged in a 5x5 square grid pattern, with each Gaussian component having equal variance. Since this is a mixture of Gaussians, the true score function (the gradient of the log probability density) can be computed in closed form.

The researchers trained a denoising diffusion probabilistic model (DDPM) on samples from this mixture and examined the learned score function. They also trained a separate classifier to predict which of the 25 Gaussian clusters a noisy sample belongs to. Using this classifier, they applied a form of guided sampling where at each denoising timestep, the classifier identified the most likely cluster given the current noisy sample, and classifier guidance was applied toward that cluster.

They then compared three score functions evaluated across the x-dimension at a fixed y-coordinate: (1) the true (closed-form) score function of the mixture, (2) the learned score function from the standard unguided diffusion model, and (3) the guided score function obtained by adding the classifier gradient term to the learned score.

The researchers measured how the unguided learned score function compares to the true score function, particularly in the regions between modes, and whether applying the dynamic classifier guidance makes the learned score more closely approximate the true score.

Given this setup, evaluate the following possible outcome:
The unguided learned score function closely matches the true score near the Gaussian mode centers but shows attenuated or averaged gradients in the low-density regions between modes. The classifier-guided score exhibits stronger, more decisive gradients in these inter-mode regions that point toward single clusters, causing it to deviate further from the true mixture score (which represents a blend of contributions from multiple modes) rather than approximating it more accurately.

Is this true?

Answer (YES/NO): NO